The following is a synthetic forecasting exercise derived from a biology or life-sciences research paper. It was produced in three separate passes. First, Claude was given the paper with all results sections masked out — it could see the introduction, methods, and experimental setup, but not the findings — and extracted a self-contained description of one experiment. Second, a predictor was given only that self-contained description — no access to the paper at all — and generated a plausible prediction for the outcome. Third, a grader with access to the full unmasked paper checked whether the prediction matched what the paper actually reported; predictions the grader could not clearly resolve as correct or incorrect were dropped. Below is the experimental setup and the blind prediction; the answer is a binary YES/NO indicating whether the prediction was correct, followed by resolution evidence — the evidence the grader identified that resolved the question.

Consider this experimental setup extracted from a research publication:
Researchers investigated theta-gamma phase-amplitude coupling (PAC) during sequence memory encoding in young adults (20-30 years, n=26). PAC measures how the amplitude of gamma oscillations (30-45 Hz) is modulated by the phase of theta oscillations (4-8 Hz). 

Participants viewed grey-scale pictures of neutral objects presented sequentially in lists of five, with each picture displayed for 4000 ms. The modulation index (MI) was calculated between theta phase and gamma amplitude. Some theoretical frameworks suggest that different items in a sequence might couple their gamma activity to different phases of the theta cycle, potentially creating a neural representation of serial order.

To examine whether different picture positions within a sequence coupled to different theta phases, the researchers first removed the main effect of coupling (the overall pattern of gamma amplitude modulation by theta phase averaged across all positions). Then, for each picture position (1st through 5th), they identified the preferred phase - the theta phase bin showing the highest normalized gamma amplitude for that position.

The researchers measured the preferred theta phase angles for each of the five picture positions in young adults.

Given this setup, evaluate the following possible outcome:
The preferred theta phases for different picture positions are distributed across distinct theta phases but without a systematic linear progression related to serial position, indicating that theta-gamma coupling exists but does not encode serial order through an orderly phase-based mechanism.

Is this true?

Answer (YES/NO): NO